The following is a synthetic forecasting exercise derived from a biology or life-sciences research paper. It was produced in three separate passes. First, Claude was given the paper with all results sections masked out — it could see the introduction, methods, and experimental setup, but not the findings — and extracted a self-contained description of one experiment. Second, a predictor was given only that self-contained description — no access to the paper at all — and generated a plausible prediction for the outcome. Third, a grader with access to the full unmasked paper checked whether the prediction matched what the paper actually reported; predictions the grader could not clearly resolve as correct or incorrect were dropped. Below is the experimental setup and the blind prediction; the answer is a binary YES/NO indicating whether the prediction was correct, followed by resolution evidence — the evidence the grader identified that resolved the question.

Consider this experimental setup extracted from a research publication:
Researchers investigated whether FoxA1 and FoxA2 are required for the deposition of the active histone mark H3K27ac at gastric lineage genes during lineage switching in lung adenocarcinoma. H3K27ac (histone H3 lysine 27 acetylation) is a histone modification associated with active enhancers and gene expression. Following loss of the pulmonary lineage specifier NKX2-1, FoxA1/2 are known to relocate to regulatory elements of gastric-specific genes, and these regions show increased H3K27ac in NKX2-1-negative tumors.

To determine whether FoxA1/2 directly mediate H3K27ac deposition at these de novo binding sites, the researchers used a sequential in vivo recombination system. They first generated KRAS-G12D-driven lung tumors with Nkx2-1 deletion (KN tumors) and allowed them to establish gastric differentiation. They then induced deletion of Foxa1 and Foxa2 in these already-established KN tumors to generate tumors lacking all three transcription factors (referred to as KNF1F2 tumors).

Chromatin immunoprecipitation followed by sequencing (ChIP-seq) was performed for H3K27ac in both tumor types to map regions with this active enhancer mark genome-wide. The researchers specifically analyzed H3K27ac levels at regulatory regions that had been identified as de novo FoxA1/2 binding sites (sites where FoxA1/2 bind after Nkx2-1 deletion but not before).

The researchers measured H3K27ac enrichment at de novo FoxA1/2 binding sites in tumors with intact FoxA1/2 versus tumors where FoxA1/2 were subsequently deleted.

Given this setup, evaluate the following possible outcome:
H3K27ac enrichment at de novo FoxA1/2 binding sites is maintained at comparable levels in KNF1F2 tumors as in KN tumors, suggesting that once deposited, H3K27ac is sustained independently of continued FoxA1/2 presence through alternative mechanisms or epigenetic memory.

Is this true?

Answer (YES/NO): NO